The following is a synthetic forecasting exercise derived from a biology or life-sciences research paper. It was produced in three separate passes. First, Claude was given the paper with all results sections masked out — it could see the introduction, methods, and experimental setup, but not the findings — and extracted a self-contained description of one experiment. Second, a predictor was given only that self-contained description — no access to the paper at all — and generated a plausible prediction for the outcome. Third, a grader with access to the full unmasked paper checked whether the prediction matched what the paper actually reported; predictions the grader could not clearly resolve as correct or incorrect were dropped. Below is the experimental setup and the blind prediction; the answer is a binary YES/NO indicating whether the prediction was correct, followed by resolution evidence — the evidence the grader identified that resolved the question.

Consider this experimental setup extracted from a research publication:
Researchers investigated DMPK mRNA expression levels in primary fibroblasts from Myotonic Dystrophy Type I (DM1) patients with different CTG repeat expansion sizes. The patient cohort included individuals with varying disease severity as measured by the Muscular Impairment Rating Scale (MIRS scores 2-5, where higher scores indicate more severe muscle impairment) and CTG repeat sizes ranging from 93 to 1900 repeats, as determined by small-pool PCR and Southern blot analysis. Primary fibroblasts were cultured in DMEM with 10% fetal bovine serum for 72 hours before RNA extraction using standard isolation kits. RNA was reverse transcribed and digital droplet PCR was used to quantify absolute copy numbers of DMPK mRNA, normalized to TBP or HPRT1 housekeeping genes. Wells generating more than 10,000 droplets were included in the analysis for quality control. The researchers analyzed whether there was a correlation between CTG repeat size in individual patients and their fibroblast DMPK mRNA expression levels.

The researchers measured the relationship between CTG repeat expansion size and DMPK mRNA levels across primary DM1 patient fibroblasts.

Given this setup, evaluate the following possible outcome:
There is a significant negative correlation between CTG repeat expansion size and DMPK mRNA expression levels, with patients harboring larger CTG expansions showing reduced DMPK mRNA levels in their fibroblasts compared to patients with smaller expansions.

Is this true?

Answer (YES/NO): NO